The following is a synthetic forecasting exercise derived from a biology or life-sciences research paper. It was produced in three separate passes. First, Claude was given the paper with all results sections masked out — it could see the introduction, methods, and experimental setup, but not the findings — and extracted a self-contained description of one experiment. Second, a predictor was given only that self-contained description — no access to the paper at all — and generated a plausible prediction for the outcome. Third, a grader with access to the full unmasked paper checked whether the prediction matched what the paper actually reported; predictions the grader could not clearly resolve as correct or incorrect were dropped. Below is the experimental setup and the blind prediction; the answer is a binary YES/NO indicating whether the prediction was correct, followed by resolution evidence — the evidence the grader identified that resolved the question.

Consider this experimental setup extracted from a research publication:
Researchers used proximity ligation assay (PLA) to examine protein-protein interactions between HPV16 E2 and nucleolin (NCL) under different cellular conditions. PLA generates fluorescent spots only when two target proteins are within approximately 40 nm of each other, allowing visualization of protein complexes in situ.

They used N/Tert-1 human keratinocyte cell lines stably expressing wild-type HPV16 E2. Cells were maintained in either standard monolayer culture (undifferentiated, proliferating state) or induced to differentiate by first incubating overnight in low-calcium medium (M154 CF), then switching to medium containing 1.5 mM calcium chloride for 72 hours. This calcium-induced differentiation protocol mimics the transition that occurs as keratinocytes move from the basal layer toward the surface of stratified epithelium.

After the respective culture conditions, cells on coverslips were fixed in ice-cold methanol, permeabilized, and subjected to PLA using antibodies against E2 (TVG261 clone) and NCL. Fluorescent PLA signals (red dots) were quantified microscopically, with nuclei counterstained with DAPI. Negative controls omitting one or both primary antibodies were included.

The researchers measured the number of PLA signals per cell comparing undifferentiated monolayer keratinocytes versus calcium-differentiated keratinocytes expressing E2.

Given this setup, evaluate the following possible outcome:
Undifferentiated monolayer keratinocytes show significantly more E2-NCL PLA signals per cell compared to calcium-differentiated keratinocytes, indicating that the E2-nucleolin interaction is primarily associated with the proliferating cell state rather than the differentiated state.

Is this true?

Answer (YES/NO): NO